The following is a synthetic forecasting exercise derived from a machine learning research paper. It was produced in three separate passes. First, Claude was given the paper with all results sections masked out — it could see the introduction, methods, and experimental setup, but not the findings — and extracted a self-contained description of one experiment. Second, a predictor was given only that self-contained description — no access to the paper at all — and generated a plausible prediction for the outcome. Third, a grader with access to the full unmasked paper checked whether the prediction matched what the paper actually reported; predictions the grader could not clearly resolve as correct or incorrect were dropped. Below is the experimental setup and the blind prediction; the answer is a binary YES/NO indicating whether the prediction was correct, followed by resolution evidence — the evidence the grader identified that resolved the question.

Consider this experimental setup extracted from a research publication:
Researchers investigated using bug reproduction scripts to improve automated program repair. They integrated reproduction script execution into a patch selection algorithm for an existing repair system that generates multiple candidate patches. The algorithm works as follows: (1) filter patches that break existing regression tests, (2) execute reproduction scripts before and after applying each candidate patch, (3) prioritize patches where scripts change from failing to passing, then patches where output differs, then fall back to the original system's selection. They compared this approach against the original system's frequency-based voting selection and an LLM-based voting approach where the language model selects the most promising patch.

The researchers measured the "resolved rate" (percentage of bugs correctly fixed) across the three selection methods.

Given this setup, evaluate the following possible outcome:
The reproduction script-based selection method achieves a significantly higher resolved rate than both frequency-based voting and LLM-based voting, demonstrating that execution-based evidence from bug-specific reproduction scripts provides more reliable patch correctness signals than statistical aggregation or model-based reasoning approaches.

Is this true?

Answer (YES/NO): YES